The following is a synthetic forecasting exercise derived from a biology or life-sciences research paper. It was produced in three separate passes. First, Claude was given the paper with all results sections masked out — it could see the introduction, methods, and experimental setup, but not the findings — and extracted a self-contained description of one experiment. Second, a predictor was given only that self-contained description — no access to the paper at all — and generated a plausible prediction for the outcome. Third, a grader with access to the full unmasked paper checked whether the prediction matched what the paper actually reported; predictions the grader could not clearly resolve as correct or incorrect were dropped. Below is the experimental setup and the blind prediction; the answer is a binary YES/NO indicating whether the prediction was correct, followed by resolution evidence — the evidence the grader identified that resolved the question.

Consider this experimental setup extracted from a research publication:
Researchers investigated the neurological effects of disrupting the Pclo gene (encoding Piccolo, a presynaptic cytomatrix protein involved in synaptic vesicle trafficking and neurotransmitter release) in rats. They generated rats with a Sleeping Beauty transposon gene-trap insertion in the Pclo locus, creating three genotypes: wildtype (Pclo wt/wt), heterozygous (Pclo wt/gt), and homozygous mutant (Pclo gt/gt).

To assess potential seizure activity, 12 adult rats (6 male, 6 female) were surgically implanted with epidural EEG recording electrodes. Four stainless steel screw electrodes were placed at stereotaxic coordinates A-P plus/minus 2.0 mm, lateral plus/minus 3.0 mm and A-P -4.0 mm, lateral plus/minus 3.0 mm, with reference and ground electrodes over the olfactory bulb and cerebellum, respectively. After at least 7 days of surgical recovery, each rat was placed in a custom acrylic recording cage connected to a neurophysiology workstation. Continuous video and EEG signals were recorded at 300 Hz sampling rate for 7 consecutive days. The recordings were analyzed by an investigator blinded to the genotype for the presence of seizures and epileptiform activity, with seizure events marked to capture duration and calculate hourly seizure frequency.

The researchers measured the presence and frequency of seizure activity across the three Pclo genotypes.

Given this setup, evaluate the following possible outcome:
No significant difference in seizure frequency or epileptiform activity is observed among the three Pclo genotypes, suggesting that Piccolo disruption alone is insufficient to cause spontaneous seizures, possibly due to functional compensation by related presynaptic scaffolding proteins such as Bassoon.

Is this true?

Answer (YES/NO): NO